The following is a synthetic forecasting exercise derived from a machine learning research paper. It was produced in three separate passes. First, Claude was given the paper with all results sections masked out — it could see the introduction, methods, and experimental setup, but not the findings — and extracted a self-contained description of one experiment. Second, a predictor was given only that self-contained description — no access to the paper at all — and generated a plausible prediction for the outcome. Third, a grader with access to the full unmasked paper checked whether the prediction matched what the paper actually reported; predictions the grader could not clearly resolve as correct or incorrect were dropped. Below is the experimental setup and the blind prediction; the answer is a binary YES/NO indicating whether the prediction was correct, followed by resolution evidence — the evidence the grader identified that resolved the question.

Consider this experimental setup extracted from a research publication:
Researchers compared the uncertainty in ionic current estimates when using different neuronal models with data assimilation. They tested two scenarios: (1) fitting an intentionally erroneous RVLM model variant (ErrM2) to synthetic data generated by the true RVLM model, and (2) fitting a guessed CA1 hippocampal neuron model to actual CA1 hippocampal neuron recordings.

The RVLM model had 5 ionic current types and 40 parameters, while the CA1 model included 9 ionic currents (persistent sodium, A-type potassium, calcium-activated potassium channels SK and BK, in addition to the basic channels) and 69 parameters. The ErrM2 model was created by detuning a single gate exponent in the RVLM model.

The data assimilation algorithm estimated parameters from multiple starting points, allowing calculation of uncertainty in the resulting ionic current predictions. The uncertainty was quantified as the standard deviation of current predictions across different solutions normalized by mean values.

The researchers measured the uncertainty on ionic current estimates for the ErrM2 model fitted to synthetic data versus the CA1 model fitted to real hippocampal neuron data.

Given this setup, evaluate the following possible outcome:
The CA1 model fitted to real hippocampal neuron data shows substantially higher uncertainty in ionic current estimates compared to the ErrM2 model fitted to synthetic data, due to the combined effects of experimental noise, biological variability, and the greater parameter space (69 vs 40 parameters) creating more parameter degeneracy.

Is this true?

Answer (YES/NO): NO